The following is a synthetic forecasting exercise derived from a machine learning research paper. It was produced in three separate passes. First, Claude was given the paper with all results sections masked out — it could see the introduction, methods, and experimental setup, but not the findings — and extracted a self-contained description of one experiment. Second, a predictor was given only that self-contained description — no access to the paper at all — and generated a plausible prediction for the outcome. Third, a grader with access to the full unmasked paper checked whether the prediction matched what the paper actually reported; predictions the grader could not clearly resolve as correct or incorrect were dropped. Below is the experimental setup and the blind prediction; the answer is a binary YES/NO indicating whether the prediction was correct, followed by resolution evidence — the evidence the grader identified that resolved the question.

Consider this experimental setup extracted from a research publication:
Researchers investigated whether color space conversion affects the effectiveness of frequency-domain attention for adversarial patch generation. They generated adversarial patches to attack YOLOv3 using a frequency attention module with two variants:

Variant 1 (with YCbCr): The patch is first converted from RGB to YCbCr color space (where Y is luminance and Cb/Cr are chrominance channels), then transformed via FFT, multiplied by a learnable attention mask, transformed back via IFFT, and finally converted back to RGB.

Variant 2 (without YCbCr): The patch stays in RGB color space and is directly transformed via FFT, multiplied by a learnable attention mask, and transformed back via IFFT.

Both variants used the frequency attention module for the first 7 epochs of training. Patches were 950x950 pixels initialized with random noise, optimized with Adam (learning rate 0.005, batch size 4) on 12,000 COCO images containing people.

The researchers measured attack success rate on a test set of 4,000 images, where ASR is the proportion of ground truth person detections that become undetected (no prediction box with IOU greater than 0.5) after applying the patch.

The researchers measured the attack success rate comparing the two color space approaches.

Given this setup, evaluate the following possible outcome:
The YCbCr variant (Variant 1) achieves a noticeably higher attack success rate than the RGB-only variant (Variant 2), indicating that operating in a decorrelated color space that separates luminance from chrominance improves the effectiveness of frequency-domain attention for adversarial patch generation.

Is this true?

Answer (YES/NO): YES